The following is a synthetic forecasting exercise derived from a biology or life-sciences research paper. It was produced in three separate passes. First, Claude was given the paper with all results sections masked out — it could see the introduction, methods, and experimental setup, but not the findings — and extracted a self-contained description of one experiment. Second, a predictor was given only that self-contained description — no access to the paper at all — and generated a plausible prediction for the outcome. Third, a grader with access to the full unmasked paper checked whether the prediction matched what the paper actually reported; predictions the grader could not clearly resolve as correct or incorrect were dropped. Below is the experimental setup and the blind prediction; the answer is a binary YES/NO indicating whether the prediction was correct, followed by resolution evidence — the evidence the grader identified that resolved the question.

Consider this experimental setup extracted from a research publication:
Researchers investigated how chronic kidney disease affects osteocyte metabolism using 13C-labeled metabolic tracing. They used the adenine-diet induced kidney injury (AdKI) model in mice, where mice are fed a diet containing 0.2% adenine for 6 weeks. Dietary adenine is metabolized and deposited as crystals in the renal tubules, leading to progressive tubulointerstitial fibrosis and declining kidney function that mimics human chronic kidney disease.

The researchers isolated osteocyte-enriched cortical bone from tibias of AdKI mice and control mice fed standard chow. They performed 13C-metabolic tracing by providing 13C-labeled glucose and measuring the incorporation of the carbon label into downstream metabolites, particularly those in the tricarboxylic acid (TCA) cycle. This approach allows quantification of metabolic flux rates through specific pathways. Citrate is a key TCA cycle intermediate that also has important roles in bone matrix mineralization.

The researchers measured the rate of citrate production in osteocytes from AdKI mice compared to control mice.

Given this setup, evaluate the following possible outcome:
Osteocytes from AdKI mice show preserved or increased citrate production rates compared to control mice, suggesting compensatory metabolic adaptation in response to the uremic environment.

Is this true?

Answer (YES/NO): YES